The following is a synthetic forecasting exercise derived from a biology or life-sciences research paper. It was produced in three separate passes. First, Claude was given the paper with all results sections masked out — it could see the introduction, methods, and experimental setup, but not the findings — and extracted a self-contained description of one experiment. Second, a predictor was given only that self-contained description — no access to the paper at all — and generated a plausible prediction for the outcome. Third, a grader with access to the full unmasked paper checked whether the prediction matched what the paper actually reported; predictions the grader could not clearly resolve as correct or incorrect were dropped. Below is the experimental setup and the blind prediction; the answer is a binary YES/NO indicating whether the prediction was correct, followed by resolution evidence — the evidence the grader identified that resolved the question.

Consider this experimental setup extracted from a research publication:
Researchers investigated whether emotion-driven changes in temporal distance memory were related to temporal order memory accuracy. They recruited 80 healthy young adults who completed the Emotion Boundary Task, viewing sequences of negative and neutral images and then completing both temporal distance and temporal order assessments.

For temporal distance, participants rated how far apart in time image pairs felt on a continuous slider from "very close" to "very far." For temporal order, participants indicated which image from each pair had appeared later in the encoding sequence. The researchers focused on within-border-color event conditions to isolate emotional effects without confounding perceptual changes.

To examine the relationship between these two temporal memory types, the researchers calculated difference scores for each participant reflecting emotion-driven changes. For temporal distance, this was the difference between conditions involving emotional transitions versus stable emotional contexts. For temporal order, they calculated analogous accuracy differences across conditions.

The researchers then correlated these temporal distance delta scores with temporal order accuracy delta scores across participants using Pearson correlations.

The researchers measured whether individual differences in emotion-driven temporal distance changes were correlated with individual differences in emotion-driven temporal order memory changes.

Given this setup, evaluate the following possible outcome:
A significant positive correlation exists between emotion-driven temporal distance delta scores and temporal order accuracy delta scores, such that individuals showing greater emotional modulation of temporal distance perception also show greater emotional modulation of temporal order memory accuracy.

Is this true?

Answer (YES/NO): NO